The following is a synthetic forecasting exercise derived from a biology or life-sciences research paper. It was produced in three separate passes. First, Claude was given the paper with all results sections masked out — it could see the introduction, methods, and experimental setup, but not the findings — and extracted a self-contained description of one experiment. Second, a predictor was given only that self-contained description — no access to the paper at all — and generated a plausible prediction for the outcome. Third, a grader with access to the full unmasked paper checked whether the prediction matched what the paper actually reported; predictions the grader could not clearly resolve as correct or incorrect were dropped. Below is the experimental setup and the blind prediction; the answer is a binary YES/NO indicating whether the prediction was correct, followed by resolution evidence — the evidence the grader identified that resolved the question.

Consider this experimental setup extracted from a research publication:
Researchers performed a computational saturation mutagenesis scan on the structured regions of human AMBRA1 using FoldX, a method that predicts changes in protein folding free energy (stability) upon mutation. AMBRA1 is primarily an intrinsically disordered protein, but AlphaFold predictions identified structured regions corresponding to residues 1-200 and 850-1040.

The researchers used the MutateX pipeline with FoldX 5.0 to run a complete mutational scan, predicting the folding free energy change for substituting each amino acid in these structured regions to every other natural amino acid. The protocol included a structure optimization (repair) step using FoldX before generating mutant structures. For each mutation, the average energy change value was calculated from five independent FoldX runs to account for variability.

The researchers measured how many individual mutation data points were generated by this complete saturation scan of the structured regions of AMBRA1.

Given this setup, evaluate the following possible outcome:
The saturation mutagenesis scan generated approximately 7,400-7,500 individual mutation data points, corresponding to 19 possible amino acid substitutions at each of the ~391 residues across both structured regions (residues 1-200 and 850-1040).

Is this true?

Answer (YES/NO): NO